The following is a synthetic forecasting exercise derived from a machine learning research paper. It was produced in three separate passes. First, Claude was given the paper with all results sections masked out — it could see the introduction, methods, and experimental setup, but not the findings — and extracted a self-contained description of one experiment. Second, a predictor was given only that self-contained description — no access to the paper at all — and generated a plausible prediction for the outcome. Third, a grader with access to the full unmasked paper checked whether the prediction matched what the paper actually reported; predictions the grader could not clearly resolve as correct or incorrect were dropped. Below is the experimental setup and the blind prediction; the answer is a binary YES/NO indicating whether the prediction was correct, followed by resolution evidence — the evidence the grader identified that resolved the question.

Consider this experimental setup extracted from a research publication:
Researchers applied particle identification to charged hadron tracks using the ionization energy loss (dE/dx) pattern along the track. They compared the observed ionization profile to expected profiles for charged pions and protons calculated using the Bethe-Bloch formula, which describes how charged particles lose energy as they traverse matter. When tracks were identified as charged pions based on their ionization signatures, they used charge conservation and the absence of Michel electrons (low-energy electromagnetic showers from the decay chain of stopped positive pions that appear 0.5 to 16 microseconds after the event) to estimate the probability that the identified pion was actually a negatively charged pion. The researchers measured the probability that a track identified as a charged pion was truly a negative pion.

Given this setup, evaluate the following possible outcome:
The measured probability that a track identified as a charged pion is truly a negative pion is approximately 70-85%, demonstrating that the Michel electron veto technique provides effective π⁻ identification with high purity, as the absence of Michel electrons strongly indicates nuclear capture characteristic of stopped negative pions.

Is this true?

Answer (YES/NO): NO